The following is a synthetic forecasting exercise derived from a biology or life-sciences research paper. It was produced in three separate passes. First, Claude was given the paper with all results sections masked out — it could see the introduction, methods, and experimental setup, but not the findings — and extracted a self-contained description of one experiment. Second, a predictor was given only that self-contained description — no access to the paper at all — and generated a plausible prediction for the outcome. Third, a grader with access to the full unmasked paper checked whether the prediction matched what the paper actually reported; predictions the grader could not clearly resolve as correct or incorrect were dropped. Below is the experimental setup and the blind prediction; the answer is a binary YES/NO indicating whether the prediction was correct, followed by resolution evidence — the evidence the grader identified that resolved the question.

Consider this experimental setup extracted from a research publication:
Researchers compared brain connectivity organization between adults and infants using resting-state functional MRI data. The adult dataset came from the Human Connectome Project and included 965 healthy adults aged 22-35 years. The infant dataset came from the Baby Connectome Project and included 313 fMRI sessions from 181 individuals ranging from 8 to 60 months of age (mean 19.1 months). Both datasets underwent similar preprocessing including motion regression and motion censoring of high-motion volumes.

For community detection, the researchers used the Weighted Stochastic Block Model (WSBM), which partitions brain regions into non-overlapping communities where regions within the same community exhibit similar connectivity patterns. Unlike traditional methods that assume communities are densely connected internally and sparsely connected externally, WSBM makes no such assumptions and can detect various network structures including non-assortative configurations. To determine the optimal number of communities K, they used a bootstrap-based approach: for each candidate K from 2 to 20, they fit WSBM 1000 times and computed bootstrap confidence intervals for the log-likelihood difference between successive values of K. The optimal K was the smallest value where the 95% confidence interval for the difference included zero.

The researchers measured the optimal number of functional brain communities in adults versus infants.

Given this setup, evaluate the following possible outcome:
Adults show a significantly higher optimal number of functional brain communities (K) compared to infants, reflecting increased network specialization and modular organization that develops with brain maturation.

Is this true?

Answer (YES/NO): NO